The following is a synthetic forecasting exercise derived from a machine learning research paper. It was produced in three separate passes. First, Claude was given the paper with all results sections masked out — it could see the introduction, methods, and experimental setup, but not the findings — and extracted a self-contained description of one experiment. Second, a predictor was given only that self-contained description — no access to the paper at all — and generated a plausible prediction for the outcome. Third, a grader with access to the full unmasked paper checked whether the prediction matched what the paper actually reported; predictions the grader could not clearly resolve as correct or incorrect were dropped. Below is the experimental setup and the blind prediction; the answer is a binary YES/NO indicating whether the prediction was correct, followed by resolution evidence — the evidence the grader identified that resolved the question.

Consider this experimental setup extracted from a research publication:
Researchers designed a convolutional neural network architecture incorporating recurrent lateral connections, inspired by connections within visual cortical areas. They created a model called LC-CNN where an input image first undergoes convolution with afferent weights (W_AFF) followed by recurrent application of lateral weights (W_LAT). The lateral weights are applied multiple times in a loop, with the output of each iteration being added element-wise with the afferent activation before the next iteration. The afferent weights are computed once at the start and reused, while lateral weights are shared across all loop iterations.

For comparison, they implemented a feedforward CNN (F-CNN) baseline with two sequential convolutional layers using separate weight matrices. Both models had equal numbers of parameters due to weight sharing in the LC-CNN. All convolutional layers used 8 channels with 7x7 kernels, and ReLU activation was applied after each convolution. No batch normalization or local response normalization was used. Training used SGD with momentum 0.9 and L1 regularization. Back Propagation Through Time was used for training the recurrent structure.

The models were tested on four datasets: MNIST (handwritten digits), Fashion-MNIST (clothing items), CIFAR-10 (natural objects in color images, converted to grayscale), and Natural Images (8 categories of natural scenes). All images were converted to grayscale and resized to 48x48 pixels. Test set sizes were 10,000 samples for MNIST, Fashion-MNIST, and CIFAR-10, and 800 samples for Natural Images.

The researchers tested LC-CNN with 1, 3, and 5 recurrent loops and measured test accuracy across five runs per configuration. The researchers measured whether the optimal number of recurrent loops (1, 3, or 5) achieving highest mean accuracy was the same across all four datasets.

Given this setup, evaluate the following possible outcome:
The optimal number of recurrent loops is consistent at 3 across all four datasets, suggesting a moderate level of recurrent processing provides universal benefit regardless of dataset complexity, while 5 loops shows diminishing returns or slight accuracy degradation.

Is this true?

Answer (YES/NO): NO